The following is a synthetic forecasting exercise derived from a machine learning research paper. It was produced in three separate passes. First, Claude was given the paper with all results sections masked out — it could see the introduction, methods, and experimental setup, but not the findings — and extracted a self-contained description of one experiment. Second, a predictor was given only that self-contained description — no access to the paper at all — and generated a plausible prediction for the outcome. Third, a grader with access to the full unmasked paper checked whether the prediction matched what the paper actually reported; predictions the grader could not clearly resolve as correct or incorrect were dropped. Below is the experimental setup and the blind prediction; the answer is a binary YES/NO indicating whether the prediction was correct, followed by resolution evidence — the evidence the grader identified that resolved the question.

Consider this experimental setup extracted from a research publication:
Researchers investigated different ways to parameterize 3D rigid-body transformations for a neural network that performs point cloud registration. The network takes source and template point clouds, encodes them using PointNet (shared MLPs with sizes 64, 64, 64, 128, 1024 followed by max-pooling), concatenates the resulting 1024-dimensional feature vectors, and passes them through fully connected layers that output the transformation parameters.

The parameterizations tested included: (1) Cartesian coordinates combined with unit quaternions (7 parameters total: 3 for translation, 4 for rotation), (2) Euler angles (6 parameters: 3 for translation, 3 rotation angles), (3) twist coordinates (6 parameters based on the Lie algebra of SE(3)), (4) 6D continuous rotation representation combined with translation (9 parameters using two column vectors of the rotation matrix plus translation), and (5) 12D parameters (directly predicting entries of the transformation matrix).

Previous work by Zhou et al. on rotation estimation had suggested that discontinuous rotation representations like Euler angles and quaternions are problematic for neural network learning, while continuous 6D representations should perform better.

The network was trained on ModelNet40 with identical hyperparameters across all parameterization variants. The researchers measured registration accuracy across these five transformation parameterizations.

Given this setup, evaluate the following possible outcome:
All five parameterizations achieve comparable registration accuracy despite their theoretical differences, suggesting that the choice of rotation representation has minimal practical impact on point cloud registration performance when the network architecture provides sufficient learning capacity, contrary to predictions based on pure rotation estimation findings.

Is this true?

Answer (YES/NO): YES